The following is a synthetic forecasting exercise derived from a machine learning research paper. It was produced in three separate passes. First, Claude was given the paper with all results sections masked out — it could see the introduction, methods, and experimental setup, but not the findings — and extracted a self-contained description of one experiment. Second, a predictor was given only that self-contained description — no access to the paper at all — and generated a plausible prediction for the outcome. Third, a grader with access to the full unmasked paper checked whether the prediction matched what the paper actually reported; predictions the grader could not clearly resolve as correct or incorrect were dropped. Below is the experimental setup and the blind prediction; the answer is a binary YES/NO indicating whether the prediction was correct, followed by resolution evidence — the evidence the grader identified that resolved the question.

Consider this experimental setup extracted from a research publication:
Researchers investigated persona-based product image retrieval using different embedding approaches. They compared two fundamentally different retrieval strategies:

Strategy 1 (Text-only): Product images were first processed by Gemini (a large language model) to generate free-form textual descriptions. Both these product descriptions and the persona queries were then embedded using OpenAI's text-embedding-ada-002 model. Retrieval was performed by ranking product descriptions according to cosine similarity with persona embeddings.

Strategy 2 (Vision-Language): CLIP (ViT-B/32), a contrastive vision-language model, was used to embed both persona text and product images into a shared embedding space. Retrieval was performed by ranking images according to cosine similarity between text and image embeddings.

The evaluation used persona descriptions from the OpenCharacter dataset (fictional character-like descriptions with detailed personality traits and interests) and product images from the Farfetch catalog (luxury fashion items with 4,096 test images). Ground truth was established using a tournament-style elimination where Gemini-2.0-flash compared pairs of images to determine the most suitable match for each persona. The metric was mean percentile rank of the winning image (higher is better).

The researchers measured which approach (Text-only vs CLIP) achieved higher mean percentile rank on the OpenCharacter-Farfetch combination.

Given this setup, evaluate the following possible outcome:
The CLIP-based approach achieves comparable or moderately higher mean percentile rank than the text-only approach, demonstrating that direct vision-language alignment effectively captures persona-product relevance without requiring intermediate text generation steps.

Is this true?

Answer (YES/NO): NO